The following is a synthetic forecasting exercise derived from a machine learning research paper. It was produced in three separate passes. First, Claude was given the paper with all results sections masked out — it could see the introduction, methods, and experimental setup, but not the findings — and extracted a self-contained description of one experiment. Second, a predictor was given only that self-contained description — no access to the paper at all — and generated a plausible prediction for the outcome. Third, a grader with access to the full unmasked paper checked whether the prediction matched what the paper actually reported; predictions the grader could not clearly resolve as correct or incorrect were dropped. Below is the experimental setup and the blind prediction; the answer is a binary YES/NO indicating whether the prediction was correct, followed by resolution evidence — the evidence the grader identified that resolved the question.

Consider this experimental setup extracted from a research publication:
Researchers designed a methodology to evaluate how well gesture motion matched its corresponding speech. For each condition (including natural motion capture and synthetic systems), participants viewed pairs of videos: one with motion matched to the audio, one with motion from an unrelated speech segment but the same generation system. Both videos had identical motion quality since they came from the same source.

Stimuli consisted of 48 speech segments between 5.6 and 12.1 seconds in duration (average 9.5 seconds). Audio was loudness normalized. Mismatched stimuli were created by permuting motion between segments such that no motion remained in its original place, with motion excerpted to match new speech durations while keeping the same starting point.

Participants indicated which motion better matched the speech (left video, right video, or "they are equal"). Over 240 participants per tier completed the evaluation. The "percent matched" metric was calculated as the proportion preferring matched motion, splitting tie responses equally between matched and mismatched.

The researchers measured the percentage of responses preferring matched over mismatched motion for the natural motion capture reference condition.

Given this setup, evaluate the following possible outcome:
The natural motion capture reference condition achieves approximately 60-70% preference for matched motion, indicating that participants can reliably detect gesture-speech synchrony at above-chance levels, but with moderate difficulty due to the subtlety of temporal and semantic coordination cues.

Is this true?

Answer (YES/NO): NO